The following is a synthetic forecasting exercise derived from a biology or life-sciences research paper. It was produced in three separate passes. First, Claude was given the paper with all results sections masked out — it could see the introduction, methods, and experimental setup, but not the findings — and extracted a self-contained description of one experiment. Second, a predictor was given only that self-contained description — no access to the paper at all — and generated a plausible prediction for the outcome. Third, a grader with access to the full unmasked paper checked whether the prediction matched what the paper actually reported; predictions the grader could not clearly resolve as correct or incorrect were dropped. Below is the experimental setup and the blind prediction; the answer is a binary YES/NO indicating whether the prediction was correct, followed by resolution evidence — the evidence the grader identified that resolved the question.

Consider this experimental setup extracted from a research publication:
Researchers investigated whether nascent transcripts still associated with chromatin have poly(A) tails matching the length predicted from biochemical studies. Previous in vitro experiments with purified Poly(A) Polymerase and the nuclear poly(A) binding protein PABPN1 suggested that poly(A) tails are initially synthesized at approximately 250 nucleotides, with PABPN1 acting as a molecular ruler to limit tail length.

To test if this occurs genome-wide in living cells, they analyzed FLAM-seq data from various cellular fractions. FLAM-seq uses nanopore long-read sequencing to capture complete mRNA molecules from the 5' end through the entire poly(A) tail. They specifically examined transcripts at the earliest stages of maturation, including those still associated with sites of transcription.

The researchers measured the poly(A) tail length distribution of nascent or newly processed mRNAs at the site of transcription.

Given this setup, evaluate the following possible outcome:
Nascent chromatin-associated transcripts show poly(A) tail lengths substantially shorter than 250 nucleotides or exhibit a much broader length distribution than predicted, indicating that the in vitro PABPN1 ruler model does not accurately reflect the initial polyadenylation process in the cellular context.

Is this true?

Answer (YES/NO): NO